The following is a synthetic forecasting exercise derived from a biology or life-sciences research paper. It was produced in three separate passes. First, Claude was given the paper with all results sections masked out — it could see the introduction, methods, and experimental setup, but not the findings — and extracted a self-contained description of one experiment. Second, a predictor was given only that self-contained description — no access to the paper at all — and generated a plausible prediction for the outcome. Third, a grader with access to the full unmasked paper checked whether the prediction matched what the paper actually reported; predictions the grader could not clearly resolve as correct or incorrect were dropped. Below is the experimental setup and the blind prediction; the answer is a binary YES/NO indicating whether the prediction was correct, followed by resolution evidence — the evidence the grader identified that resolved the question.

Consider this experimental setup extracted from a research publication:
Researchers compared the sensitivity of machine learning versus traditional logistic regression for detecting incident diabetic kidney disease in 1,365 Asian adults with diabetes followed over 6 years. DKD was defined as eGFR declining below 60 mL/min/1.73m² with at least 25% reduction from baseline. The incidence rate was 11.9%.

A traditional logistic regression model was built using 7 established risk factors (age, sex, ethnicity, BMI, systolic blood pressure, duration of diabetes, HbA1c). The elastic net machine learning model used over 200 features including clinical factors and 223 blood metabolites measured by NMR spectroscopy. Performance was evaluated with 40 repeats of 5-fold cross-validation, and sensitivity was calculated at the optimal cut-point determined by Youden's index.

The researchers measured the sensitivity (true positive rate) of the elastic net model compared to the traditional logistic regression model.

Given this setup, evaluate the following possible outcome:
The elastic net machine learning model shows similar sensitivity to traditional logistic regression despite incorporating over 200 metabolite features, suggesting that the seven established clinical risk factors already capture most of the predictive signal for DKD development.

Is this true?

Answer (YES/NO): NO